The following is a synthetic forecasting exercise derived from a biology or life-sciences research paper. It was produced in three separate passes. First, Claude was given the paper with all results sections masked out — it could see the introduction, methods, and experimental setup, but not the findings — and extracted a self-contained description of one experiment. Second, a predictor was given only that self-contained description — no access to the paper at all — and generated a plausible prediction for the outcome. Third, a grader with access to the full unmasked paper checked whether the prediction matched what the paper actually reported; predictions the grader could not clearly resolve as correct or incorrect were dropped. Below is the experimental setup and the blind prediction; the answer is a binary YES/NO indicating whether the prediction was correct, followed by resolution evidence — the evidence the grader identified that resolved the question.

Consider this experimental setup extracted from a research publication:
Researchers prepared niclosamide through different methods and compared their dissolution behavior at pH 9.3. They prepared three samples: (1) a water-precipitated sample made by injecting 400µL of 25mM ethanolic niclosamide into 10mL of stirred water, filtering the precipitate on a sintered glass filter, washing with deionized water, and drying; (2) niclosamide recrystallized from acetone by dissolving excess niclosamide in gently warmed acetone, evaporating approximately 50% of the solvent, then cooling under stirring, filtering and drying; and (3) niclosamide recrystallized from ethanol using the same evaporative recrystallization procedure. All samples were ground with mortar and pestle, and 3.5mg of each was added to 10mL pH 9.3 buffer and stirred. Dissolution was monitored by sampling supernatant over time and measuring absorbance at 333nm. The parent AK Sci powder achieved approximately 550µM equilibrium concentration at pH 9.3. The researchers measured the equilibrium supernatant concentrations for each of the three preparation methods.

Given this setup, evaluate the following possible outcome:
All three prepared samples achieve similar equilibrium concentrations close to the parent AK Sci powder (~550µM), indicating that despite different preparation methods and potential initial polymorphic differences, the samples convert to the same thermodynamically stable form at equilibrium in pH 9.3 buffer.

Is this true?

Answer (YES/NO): NO